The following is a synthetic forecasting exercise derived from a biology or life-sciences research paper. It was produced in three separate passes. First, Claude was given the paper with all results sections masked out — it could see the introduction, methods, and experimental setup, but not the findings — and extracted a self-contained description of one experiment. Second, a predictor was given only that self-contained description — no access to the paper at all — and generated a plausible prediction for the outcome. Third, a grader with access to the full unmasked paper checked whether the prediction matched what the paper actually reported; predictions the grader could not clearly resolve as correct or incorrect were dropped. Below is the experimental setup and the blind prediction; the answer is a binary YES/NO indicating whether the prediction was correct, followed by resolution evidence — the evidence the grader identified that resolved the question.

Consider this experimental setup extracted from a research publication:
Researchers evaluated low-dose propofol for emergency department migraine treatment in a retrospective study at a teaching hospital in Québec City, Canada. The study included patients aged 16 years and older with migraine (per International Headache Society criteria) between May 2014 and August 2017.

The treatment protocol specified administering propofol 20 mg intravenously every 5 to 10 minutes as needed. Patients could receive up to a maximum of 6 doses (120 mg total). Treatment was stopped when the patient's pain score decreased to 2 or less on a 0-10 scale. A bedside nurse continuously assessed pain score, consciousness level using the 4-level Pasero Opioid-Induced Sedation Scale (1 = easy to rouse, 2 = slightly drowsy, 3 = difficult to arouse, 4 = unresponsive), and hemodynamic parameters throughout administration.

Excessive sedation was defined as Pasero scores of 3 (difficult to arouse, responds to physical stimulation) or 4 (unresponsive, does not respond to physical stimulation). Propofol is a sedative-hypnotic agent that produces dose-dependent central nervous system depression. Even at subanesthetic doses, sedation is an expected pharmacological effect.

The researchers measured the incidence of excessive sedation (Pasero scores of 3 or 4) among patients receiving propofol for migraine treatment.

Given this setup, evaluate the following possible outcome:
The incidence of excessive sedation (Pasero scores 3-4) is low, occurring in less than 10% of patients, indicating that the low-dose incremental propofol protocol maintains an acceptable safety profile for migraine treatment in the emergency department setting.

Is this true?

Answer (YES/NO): YES